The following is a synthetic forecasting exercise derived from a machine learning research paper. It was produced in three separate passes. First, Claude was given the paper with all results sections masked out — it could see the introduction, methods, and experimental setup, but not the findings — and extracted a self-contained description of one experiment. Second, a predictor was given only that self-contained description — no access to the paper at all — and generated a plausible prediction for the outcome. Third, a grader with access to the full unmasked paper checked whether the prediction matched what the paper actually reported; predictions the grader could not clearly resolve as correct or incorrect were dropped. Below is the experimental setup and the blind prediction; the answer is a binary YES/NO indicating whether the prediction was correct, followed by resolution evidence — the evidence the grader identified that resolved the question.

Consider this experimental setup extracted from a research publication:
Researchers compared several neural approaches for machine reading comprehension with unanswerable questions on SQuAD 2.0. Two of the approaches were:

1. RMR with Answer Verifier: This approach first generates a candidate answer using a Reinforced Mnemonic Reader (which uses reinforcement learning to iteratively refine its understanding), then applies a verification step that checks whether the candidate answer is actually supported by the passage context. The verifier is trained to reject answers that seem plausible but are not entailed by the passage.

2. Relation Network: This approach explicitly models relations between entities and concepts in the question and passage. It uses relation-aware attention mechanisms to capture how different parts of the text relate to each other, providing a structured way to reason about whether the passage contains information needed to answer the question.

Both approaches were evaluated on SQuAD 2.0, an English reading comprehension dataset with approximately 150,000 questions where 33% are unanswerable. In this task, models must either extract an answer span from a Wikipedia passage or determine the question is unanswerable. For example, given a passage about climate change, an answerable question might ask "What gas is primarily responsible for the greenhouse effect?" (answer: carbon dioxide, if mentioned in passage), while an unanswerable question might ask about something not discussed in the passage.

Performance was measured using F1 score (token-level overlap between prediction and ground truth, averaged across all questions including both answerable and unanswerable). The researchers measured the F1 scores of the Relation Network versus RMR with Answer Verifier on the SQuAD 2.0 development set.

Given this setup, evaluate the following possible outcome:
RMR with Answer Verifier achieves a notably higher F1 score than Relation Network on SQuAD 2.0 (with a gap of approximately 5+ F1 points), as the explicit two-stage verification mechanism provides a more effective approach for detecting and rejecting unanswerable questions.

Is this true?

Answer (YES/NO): NO